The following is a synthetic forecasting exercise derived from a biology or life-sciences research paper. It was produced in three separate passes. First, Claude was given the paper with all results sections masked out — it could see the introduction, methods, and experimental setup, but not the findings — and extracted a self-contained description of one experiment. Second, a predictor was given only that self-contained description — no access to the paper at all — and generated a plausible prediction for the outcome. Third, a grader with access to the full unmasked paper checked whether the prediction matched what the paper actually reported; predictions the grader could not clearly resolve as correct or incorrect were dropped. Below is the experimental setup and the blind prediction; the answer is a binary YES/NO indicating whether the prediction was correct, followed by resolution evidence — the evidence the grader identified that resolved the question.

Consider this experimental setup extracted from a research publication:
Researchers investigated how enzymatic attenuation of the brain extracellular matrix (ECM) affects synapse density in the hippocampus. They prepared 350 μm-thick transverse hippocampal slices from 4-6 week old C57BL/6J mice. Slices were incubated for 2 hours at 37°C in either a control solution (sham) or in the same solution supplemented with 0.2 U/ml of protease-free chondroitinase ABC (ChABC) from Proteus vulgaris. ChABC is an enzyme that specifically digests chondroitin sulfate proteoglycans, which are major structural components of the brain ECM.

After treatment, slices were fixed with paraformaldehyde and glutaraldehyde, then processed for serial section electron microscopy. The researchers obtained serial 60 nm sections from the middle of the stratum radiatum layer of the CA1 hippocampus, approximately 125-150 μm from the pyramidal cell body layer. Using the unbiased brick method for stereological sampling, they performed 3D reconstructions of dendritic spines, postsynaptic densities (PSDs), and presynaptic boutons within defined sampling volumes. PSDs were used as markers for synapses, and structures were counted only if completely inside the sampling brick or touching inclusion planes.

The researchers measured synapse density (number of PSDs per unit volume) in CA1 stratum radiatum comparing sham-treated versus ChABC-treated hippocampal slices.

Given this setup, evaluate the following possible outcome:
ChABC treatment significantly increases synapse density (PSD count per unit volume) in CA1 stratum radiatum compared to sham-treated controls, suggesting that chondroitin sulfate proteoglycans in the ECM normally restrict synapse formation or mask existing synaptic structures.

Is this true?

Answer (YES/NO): YES